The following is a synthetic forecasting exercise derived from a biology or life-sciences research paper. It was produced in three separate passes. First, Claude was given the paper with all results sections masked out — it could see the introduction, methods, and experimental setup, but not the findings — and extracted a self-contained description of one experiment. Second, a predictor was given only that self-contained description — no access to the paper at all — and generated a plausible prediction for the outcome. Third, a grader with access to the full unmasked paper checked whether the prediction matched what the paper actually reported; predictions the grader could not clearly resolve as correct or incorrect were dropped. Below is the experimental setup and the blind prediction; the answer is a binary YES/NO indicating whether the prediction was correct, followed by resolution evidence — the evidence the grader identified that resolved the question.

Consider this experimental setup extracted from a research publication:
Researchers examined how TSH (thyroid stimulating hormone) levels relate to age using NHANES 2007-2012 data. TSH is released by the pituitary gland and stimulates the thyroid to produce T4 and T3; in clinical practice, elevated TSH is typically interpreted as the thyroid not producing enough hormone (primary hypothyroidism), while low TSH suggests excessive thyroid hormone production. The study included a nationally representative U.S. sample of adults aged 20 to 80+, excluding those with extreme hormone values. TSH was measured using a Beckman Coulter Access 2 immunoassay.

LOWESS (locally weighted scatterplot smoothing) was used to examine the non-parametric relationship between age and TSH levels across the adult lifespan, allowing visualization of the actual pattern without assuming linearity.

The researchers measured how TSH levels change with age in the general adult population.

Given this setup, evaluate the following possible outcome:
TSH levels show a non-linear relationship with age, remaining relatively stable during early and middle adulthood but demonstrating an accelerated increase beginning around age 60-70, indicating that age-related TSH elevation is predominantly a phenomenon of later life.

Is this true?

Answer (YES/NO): NO